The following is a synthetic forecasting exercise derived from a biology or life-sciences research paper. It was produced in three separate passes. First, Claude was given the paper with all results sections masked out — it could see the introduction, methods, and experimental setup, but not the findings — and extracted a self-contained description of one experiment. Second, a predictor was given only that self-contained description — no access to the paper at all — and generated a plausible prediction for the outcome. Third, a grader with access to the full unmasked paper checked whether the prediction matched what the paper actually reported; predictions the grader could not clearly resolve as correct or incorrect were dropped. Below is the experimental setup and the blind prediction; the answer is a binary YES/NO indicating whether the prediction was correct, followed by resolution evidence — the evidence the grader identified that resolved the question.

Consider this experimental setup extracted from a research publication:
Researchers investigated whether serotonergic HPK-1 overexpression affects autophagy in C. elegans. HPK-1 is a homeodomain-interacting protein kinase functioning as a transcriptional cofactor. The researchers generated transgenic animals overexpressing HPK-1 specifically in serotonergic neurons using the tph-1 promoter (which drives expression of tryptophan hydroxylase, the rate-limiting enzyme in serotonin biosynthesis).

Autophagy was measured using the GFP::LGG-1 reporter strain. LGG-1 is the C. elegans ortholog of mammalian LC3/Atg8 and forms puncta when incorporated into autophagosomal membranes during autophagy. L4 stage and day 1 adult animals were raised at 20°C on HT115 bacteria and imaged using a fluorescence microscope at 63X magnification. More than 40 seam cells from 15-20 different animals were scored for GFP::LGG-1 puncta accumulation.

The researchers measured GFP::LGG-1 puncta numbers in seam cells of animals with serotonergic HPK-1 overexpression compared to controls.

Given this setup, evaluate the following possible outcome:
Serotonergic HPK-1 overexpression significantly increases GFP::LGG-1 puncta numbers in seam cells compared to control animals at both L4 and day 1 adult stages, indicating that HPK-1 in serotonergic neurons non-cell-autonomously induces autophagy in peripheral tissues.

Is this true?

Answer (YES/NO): NO